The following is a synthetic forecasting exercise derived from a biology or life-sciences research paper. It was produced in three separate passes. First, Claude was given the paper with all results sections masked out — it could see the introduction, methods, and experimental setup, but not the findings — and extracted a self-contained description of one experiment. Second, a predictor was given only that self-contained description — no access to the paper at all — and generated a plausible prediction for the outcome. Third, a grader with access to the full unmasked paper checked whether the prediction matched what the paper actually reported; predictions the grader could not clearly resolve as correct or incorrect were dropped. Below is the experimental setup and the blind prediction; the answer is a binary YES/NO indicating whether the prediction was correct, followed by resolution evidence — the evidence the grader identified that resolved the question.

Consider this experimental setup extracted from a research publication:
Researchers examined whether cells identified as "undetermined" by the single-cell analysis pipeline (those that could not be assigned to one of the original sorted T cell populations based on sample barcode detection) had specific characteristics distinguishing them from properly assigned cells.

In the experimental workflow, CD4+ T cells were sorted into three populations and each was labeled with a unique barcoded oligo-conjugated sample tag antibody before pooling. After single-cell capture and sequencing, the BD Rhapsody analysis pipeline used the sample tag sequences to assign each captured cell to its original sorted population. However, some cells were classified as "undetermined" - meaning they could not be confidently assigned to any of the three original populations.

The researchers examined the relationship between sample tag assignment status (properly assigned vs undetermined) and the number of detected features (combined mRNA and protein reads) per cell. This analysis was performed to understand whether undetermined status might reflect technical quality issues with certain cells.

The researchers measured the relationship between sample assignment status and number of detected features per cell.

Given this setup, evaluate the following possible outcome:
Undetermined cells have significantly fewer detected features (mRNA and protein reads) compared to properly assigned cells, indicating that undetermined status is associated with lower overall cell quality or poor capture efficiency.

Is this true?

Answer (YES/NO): YES